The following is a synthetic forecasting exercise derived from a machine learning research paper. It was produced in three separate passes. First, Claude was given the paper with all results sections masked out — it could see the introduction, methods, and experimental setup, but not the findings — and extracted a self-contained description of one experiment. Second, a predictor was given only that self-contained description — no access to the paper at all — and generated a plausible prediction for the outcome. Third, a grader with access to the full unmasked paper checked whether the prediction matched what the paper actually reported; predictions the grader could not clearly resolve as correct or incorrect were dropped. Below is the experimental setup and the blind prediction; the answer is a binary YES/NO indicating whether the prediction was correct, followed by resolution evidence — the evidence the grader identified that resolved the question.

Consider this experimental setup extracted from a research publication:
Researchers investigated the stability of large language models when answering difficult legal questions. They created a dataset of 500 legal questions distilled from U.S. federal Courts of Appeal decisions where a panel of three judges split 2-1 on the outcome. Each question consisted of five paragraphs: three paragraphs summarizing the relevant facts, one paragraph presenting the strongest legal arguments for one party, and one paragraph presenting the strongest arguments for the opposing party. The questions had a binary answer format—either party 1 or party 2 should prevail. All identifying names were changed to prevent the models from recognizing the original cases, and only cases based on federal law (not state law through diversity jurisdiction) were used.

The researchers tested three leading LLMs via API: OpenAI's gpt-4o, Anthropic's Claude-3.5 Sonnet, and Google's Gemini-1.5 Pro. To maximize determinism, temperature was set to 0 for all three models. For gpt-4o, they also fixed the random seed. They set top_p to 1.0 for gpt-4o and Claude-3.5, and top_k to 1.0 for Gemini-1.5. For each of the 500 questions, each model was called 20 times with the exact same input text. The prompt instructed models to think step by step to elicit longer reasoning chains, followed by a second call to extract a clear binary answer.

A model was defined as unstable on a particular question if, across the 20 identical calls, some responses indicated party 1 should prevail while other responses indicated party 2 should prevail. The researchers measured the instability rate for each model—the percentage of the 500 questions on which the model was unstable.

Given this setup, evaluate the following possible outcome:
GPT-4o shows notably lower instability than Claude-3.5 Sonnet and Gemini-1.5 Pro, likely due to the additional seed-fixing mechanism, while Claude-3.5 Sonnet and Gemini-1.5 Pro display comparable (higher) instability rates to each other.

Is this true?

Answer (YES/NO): NO